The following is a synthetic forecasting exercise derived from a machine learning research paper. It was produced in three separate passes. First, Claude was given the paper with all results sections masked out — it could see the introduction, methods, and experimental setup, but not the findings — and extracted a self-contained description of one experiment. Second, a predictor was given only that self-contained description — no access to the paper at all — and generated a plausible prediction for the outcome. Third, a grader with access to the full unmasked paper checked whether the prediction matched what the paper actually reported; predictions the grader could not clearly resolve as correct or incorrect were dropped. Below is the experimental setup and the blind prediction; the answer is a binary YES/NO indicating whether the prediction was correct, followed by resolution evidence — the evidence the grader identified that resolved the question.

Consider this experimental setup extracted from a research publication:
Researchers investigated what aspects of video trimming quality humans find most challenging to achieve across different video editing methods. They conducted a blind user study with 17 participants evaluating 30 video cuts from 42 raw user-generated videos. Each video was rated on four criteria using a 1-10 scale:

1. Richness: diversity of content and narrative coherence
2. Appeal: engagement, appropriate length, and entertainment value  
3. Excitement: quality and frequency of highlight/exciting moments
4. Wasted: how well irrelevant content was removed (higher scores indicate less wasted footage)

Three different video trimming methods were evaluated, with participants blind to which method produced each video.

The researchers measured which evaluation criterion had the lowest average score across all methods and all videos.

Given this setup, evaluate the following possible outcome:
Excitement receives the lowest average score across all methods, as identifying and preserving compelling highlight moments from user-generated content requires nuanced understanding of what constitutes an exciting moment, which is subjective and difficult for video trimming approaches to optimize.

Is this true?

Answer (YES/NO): YES